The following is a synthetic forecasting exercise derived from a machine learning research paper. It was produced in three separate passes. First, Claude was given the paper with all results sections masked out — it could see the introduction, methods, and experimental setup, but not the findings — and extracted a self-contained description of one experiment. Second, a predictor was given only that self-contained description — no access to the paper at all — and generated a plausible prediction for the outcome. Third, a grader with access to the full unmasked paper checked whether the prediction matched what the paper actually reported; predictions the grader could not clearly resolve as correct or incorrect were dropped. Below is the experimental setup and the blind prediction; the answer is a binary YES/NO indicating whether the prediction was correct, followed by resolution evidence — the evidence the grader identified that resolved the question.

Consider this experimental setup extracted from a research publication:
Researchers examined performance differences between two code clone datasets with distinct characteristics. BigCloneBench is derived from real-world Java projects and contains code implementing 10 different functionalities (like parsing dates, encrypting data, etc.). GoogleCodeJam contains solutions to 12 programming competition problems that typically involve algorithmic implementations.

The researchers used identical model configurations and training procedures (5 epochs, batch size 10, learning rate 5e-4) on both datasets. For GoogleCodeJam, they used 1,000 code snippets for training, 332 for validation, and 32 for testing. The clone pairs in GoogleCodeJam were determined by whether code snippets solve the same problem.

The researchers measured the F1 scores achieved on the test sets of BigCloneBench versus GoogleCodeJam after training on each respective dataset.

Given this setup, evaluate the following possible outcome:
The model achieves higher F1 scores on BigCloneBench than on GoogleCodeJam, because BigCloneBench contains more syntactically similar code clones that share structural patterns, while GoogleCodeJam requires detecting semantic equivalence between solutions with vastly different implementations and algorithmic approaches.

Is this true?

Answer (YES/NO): NO